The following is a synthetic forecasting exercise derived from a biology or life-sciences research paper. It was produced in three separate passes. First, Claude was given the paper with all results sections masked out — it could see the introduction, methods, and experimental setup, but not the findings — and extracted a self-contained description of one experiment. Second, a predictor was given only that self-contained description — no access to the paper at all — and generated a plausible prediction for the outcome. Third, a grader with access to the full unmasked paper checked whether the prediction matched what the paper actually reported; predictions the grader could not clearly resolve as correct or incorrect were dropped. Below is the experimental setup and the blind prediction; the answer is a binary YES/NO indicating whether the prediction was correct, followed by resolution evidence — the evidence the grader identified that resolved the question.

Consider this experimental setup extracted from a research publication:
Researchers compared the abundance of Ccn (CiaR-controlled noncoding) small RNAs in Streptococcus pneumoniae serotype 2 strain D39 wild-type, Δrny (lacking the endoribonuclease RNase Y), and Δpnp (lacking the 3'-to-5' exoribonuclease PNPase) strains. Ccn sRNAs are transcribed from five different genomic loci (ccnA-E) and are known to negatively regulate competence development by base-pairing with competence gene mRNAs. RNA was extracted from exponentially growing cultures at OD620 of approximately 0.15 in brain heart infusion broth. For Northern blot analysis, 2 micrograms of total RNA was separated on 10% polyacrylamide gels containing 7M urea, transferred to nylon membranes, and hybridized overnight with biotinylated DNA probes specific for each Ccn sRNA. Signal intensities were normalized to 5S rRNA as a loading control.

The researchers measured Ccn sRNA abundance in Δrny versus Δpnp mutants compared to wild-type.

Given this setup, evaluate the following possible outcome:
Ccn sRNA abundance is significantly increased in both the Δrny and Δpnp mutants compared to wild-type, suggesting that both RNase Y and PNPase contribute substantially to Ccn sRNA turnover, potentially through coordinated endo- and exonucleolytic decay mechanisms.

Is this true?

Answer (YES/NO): NO